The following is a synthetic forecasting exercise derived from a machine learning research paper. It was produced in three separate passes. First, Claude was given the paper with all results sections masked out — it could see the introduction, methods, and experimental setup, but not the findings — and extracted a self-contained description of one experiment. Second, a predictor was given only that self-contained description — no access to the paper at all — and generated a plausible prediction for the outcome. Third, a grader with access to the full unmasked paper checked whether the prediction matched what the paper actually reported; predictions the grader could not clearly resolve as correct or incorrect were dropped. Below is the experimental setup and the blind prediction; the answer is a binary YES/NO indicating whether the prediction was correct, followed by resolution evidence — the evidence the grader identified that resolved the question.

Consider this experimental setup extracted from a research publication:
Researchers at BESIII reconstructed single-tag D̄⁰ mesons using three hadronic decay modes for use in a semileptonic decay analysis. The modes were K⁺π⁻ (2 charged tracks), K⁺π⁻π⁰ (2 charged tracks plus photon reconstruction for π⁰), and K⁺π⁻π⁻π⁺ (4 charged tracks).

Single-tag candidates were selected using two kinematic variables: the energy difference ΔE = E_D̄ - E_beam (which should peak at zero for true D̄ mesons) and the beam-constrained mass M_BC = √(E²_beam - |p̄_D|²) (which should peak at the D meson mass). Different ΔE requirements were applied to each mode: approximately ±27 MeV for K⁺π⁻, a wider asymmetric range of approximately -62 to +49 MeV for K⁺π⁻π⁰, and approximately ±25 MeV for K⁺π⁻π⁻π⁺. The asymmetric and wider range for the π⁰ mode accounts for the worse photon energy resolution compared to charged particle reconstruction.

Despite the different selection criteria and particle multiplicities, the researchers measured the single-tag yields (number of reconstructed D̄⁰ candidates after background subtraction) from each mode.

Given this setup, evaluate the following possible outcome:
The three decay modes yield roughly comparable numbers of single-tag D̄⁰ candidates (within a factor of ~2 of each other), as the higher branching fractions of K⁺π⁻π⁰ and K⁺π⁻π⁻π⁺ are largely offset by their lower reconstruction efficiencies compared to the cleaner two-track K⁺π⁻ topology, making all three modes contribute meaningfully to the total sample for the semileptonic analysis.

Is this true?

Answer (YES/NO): YES